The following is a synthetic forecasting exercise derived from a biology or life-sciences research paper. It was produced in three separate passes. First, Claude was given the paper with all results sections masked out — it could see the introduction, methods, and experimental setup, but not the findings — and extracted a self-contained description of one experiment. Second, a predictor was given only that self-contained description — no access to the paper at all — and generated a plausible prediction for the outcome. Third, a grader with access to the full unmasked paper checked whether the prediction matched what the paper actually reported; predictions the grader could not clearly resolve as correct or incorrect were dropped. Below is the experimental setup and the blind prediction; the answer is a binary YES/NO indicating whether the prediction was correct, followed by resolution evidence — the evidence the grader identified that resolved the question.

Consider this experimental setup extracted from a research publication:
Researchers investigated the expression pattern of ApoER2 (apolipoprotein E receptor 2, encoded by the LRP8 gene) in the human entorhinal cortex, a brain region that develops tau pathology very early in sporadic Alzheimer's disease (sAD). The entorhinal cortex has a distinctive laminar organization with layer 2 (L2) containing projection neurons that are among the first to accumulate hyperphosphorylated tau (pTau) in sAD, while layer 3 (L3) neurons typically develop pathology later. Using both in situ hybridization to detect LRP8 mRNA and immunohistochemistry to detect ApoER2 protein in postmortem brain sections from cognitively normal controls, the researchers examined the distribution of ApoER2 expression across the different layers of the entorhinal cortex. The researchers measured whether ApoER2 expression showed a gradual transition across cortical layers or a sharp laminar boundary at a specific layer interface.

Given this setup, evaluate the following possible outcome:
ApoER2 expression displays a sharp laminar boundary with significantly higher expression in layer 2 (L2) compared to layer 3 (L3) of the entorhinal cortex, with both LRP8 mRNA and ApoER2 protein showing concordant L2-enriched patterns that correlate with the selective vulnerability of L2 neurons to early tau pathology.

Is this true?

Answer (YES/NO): YES